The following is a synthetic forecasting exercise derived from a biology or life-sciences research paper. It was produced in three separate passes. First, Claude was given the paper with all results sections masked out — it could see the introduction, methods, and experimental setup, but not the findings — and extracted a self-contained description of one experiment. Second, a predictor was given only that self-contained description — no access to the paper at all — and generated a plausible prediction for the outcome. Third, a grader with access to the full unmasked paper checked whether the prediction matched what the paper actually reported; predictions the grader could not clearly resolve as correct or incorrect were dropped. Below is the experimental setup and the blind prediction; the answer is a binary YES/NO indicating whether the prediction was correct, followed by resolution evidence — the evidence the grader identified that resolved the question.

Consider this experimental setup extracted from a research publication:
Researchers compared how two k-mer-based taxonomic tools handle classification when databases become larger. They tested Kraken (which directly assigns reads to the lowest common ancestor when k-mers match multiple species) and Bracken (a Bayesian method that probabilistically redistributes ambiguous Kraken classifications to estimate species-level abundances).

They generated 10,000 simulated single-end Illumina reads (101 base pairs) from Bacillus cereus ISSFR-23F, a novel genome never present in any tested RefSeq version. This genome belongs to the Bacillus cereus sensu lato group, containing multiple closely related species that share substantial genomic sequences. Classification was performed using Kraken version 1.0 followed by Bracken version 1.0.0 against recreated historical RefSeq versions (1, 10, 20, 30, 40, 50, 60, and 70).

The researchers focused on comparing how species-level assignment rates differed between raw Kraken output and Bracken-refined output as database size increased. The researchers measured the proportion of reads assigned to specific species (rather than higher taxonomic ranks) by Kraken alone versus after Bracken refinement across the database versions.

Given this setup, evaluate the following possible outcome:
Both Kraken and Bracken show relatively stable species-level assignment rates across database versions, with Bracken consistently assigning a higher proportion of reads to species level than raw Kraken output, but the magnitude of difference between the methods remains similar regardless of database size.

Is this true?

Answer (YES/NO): NO